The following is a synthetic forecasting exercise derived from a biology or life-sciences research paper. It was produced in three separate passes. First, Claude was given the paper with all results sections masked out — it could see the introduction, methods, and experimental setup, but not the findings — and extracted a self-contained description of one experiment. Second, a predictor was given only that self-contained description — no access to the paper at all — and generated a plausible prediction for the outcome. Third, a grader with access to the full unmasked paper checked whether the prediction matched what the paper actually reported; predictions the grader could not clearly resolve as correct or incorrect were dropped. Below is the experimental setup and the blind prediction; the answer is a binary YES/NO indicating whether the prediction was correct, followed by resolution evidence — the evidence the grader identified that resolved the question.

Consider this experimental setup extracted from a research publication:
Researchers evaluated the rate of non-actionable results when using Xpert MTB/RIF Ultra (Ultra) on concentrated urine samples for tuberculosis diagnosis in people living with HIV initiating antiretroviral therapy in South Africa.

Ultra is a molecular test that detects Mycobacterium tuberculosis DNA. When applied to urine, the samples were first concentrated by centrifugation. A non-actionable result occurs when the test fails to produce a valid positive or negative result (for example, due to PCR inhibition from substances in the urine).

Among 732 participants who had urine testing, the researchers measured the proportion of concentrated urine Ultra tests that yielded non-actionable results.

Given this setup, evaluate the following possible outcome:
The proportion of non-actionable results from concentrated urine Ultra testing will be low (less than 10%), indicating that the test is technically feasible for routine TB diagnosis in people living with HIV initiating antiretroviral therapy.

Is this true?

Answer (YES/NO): NO